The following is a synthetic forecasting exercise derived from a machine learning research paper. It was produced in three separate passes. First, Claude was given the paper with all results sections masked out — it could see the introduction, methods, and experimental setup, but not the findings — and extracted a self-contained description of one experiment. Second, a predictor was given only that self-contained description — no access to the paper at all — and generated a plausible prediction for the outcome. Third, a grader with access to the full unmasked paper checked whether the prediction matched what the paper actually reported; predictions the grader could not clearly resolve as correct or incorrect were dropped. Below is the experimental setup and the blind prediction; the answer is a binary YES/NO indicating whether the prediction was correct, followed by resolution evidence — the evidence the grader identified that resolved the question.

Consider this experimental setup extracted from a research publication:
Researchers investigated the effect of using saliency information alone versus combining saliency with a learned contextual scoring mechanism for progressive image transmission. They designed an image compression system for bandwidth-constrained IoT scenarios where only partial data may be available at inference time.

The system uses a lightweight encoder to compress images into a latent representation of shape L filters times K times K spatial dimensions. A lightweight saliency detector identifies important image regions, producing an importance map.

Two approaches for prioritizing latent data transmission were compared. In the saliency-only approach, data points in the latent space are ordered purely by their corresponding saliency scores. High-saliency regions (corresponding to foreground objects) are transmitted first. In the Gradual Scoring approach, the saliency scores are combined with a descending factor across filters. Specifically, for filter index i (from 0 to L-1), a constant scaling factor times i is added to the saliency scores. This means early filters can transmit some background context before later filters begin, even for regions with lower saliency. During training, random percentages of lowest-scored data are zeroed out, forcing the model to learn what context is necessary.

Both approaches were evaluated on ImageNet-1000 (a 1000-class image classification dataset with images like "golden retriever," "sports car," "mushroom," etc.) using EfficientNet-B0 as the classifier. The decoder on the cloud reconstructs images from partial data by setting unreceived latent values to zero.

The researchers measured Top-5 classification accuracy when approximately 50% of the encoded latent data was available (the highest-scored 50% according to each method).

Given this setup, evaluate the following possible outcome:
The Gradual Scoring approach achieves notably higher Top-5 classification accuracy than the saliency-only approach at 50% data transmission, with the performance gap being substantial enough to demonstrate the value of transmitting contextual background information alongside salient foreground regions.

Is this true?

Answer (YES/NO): YES